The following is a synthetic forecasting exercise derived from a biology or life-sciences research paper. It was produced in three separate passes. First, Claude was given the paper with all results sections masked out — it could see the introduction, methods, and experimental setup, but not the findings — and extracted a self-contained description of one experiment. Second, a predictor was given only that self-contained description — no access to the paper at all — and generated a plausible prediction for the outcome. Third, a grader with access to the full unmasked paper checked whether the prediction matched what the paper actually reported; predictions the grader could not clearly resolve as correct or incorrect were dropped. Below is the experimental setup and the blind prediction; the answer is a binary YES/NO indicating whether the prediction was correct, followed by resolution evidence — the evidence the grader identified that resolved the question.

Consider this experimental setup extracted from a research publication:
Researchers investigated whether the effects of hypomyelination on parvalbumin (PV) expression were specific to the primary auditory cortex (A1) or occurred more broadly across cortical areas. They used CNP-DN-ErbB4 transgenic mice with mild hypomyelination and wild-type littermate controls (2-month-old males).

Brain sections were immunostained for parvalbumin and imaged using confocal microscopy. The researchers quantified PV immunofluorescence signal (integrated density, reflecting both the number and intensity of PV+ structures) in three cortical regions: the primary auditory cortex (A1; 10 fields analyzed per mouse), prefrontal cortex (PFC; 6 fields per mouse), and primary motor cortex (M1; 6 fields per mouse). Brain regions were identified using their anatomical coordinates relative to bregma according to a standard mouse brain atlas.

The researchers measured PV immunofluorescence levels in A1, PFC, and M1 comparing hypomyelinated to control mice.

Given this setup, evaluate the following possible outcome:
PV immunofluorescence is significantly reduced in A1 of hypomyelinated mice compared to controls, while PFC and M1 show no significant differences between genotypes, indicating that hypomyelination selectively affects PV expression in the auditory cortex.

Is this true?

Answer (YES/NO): NO